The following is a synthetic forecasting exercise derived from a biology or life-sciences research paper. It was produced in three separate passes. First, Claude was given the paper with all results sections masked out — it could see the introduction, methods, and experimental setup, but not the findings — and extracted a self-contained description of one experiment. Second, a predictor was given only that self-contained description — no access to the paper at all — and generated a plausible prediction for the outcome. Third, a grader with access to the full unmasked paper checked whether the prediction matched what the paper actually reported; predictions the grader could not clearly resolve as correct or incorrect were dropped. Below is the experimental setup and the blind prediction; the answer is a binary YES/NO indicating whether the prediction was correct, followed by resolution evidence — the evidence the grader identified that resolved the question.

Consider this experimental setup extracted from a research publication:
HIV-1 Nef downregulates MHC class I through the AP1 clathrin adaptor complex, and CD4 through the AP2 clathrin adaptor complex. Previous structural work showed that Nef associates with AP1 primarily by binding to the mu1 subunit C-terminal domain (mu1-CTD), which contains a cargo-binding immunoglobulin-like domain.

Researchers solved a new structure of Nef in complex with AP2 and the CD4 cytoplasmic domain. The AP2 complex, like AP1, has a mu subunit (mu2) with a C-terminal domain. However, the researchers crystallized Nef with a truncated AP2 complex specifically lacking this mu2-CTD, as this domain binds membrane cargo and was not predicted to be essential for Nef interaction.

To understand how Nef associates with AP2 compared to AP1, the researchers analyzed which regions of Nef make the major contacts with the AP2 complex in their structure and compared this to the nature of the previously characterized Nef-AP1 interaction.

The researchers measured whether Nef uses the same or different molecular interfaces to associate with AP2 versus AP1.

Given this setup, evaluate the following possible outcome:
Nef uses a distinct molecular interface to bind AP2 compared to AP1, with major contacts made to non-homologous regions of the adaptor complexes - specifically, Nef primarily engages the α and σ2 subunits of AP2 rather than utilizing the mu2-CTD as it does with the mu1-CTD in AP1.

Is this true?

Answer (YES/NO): YES